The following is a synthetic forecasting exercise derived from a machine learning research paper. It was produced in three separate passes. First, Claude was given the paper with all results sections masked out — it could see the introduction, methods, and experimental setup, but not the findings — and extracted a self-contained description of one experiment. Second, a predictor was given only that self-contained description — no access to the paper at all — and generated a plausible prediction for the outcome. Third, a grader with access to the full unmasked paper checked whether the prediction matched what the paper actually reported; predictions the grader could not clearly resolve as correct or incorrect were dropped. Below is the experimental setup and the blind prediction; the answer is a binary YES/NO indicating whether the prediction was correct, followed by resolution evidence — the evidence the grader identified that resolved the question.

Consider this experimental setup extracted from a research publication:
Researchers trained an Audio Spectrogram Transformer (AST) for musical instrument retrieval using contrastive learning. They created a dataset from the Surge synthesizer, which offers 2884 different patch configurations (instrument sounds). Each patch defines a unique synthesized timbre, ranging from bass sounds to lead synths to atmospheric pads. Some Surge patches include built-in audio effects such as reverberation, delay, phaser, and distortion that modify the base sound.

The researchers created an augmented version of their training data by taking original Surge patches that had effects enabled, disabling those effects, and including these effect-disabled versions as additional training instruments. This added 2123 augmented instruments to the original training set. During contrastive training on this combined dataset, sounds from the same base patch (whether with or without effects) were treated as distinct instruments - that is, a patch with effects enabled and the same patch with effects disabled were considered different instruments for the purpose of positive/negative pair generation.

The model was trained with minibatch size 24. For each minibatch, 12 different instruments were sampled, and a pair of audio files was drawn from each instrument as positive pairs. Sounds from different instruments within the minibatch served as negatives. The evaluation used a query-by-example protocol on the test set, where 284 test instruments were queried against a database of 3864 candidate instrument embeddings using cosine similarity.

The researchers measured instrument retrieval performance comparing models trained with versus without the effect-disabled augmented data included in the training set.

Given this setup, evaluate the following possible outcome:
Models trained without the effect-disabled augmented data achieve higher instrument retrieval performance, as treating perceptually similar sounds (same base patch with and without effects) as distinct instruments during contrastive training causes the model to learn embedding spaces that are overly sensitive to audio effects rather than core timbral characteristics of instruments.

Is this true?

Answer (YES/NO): NO